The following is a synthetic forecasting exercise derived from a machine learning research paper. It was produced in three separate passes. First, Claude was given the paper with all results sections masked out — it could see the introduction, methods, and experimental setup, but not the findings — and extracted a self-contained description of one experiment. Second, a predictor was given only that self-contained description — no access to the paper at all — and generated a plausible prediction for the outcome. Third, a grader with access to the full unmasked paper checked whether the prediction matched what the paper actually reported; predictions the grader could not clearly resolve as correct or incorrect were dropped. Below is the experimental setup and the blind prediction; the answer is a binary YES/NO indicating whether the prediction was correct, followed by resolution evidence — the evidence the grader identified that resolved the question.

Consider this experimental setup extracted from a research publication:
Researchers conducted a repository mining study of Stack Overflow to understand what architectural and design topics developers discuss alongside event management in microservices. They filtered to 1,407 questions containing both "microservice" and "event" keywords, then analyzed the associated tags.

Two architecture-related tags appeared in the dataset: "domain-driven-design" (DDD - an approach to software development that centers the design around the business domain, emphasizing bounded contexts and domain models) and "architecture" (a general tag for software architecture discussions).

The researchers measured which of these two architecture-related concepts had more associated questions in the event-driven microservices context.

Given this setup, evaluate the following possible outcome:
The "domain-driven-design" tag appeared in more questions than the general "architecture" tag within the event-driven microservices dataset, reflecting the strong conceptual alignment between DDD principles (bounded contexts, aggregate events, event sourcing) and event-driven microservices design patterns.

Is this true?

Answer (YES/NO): NO